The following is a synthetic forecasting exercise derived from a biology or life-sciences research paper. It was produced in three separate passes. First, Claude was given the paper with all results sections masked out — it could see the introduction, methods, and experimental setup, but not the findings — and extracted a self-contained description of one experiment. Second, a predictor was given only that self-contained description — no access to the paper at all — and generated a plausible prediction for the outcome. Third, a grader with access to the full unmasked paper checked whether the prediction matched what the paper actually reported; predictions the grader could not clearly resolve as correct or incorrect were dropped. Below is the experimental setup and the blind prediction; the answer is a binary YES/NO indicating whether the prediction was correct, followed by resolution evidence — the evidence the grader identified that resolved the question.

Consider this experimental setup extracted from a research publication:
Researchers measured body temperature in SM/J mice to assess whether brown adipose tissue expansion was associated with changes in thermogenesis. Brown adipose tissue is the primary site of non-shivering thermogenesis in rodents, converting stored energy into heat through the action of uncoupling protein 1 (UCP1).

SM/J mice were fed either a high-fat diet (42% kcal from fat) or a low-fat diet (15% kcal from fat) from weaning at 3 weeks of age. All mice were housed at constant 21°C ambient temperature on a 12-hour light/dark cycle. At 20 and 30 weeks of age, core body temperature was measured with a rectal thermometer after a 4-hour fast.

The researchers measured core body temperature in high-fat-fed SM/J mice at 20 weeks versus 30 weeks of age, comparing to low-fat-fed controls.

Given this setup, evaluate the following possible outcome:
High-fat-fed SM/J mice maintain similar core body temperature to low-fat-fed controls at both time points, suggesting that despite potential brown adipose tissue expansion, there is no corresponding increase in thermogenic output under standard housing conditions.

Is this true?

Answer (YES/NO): YES